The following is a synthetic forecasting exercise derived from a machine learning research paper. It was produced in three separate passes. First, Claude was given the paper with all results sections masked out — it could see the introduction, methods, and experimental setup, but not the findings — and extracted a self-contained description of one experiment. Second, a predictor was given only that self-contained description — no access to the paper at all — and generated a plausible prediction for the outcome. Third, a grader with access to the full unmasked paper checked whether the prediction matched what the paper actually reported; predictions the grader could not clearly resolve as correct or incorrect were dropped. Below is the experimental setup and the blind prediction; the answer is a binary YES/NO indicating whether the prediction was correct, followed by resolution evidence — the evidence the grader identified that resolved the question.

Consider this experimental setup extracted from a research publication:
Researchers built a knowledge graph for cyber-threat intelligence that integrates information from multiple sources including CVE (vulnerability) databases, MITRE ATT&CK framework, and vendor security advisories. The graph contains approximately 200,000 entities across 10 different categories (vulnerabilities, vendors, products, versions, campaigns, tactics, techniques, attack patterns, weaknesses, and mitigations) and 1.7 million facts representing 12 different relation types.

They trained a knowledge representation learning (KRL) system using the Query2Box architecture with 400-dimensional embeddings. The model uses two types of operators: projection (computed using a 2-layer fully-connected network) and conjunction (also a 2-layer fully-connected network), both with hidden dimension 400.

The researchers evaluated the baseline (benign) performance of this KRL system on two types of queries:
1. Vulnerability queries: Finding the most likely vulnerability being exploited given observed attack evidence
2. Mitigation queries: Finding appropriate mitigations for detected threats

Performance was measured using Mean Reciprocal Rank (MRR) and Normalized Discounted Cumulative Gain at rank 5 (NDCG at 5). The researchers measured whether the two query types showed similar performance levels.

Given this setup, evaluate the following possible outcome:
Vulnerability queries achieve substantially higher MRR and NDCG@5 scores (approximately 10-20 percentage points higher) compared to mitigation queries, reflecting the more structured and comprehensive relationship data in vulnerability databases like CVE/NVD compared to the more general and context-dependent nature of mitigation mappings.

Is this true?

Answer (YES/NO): YES